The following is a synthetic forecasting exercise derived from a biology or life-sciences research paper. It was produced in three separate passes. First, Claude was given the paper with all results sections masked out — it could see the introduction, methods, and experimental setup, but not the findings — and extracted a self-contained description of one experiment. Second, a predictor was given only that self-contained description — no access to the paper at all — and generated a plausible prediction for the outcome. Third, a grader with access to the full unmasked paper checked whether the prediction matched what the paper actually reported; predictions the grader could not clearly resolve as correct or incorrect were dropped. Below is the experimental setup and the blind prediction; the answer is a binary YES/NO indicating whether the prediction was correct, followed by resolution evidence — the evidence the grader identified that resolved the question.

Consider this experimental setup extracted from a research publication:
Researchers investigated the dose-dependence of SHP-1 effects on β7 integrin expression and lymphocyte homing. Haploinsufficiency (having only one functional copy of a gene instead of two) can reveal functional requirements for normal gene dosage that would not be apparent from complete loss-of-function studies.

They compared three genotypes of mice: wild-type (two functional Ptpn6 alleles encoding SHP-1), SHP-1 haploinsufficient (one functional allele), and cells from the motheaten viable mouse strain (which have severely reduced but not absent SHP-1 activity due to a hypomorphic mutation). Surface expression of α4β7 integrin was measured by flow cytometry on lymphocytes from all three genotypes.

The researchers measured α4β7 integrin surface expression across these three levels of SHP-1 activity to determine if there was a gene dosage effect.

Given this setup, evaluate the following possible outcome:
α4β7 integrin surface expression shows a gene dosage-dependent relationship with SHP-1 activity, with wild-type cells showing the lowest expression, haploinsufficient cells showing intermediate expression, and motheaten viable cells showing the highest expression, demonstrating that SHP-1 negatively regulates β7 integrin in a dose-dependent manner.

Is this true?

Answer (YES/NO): NO